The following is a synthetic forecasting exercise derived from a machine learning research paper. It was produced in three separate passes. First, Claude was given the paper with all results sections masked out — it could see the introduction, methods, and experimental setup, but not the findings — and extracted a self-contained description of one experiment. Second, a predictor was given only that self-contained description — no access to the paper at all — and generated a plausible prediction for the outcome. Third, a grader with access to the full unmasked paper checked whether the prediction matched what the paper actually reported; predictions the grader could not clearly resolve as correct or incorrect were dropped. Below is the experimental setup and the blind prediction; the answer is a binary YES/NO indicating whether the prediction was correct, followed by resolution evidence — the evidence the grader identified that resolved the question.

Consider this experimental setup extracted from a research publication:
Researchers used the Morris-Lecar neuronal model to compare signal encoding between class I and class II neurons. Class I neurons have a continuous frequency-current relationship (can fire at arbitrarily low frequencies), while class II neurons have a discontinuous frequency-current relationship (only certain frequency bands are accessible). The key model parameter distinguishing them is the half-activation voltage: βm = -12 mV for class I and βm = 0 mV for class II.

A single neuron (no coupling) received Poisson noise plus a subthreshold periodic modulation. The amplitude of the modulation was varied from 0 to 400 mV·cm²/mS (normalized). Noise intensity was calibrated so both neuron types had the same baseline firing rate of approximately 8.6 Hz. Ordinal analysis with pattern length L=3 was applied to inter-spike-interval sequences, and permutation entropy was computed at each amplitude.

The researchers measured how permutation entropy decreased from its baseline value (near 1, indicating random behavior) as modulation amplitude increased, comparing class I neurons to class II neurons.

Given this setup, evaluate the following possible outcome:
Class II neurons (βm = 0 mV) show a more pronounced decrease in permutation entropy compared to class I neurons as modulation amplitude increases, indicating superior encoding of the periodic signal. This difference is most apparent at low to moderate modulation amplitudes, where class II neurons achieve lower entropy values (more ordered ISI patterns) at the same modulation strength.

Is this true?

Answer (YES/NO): NO